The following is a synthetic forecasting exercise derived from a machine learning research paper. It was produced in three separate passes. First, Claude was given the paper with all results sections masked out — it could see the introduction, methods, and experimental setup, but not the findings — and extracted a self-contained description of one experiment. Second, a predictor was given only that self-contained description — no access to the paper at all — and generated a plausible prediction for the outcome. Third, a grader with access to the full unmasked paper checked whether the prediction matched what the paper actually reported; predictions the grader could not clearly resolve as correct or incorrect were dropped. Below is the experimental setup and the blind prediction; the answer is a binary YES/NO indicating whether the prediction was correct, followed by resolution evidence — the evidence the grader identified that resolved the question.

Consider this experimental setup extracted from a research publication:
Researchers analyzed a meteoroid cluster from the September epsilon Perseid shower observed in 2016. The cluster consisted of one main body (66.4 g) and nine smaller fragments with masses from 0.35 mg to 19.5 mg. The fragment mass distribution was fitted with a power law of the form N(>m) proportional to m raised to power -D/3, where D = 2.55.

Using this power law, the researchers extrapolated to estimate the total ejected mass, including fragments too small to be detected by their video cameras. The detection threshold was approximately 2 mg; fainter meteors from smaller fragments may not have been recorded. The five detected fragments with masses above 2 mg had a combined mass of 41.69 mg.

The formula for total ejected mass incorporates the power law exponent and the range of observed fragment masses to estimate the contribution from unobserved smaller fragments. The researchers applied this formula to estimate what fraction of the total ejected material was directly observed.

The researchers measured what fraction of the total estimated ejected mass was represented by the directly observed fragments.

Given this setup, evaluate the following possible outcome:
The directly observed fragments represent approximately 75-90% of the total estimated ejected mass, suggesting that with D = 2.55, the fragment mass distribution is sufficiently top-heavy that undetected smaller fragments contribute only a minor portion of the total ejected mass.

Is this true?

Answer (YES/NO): NO